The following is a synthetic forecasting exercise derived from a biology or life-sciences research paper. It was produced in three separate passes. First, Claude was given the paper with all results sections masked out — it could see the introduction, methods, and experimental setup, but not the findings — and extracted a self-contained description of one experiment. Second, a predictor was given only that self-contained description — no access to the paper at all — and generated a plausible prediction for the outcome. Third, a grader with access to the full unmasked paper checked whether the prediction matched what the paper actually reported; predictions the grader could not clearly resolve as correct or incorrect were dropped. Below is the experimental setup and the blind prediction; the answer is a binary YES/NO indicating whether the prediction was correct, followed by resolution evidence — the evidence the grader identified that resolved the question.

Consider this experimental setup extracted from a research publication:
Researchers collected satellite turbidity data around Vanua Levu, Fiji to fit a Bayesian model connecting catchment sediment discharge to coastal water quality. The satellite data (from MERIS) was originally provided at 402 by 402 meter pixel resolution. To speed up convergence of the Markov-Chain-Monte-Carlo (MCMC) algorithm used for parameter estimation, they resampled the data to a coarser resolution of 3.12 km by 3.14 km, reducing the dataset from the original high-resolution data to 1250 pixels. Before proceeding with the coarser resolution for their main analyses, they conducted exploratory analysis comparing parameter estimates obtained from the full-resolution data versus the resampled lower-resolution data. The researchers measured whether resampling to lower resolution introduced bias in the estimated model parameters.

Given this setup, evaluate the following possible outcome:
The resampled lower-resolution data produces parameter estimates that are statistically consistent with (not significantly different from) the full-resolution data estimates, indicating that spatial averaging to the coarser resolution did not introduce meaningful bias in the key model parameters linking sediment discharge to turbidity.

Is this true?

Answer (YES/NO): YES